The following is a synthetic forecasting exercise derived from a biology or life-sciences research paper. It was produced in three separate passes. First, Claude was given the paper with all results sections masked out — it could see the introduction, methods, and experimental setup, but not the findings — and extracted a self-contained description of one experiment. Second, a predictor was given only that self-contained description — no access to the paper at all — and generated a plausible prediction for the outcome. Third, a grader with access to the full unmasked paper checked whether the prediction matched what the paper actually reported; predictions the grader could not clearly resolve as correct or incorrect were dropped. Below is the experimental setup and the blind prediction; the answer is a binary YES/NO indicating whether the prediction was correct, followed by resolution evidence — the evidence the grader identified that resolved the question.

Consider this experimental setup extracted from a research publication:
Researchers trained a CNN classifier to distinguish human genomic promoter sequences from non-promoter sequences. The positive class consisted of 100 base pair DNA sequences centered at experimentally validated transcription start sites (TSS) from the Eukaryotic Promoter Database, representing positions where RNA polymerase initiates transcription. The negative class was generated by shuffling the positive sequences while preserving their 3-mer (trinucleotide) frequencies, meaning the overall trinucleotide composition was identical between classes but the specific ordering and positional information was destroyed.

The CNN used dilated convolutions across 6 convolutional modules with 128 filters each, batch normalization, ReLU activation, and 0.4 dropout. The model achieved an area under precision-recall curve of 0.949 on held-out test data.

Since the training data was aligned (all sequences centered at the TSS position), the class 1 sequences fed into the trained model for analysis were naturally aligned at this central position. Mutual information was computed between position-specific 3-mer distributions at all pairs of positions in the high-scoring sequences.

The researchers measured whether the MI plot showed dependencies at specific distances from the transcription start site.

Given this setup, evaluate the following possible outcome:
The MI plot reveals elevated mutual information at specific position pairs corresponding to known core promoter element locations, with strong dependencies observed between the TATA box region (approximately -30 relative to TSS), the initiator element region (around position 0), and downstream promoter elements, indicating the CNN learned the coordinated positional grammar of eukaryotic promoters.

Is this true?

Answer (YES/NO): NO